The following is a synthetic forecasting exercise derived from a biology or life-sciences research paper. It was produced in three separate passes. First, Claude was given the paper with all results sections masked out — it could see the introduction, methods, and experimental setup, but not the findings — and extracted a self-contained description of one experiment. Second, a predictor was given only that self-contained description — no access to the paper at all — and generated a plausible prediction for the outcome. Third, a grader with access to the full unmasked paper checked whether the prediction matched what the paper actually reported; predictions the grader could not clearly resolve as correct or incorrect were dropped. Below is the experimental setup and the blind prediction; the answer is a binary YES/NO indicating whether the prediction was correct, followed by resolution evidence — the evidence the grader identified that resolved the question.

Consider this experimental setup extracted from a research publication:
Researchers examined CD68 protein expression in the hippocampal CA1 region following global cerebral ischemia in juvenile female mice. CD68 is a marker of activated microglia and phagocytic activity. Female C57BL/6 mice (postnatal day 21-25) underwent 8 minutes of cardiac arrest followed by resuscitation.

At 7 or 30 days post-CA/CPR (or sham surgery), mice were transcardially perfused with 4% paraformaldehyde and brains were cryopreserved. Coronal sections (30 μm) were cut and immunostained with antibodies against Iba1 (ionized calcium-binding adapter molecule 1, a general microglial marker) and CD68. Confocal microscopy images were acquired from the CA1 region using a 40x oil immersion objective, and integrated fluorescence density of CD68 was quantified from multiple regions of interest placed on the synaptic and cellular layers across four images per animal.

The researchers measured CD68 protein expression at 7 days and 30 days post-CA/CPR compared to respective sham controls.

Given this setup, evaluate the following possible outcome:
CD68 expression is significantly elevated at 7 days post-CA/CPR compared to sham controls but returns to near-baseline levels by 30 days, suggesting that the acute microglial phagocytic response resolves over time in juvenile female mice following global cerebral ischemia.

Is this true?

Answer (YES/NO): YES